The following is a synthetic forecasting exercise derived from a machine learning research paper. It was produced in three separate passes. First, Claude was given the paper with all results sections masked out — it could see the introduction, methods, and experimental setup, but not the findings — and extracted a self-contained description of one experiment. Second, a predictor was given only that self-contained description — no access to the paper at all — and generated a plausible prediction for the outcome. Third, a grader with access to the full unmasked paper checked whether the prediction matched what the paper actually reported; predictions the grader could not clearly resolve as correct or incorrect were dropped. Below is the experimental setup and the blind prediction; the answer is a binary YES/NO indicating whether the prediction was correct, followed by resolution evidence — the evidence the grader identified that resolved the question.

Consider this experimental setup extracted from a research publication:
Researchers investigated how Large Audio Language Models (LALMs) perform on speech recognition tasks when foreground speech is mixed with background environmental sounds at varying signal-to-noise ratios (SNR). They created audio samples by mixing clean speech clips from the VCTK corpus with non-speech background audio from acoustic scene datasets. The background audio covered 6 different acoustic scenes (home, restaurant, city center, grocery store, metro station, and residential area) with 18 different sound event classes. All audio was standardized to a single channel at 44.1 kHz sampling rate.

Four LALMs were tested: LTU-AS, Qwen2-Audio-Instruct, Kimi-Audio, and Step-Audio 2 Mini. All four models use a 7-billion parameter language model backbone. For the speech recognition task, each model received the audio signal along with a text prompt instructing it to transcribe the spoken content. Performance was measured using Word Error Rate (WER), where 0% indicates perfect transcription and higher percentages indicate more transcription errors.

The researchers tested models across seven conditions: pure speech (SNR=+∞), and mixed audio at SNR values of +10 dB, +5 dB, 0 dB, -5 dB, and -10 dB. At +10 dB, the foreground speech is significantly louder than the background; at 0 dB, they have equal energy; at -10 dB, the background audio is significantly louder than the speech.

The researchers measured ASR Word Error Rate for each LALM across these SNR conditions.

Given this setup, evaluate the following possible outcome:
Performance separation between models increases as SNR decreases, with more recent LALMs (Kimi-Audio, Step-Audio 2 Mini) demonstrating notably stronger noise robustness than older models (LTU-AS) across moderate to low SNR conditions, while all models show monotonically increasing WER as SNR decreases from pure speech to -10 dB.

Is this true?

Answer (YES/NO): NO